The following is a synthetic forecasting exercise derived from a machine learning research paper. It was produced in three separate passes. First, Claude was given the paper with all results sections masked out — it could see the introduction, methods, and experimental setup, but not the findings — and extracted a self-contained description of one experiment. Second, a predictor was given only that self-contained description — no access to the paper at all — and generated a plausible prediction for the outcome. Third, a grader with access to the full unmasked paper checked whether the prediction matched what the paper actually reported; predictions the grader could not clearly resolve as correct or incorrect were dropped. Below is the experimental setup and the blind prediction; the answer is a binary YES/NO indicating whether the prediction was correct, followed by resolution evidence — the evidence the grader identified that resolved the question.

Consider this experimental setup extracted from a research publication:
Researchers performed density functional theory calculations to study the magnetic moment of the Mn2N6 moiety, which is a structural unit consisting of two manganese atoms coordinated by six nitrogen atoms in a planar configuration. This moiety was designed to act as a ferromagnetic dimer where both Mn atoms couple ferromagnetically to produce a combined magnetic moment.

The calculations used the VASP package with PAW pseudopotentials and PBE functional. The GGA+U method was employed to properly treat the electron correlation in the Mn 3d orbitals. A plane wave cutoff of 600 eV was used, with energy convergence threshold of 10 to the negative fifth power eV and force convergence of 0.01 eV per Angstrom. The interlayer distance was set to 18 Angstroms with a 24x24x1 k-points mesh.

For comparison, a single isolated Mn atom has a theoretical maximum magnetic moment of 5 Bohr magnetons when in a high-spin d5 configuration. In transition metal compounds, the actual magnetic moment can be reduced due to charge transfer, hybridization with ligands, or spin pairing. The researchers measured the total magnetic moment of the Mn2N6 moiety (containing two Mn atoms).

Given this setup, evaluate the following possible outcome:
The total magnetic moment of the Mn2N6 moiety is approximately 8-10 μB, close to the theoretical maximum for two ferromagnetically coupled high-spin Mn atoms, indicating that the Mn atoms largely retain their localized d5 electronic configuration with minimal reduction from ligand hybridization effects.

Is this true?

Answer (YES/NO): NO